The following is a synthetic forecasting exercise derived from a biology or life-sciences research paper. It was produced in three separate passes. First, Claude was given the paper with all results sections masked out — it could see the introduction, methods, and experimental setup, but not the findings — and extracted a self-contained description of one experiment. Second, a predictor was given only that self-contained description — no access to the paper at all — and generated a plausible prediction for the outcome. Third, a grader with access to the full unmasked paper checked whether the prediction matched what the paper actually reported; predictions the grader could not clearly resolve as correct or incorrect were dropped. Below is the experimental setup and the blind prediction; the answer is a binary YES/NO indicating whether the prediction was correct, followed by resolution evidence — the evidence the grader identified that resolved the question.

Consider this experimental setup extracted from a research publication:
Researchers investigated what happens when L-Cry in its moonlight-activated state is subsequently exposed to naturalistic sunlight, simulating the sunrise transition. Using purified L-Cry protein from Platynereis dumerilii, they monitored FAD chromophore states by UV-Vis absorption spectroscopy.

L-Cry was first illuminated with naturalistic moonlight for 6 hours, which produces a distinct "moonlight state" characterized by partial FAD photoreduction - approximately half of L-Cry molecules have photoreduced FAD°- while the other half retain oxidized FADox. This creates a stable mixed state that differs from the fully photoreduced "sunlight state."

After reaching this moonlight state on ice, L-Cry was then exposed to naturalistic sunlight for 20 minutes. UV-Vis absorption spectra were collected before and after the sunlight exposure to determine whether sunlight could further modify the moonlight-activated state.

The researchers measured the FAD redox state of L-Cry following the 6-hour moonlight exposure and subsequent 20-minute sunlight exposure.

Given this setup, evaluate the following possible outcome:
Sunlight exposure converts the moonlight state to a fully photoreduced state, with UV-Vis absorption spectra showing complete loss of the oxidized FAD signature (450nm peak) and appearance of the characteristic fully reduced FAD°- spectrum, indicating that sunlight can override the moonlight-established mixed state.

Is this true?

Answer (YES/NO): YES